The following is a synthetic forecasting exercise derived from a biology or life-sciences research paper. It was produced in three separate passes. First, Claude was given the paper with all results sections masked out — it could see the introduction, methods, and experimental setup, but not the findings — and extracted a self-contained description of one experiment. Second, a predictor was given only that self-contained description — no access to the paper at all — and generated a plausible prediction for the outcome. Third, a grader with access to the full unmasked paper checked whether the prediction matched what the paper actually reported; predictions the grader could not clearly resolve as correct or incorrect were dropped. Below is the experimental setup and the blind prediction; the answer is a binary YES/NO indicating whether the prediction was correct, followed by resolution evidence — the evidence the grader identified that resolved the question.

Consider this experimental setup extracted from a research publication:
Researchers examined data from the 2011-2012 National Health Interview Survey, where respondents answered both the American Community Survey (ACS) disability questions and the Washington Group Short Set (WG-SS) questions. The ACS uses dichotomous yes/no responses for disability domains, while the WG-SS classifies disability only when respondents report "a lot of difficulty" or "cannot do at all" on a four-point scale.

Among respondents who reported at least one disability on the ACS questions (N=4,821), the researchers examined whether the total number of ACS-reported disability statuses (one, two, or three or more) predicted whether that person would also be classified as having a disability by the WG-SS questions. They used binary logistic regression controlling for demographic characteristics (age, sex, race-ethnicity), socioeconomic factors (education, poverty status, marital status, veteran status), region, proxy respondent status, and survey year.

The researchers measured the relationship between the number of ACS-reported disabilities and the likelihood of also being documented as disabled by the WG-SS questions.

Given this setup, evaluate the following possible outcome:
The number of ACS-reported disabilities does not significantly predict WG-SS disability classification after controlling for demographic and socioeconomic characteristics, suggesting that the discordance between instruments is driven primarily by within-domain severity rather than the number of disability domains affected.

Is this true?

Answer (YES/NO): NO